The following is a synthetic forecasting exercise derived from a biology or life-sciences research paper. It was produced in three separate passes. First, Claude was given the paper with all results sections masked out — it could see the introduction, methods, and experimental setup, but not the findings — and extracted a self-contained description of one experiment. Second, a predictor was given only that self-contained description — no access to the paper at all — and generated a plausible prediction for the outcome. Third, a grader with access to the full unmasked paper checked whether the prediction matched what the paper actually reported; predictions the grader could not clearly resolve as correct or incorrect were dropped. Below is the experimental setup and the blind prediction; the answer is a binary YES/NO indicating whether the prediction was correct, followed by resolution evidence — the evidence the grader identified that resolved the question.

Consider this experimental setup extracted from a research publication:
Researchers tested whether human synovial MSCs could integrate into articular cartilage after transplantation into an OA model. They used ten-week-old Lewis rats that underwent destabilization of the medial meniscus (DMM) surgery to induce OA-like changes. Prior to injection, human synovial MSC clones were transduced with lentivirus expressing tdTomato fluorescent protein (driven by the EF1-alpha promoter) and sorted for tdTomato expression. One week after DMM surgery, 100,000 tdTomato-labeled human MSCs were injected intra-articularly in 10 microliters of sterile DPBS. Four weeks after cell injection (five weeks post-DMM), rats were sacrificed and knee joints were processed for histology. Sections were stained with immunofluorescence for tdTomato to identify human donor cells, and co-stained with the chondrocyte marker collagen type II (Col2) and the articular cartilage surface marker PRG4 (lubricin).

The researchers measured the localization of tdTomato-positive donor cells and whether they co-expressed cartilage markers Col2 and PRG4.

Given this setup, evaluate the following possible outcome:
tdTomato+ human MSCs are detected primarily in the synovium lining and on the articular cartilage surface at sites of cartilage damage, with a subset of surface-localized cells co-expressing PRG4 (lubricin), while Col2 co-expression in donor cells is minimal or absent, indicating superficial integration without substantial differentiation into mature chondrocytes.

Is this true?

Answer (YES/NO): NO